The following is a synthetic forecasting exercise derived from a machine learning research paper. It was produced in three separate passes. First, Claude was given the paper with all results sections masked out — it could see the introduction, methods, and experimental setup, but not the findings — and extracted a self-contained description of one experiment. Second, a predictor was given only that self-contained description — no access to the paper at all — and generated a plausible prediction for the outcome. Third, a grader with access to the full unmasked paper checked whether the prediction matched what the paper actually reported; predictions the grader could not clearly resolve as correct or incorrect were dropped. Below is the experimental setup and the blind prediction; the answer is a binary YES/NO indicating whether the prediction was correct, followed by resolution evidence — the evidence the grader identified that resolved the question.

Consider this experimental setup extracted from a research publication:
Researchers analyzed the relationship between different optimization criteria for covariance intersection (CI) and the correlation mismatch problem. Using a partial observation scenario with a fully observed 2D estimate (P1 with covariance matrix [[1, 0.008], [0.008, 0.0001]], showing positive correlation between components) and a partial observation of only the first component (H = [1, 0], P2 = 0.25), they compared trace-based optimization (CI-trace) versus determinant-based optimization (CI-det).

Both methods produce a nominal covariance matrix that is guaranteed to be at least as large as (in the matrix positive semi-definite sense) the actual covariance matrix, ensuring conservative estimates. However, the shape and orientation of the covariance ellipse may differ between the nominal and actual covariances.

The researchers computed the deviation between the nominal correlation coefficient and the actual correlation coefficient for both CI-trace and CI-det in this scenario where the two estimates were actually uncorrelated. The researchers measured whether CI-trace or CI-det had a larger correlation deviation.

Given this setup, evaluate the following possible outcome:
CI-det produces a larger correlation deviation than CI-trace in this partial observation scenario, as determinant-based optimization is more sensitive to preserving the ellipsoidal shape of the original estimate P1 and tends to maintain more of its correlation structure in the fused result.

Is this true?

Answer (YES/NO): NO